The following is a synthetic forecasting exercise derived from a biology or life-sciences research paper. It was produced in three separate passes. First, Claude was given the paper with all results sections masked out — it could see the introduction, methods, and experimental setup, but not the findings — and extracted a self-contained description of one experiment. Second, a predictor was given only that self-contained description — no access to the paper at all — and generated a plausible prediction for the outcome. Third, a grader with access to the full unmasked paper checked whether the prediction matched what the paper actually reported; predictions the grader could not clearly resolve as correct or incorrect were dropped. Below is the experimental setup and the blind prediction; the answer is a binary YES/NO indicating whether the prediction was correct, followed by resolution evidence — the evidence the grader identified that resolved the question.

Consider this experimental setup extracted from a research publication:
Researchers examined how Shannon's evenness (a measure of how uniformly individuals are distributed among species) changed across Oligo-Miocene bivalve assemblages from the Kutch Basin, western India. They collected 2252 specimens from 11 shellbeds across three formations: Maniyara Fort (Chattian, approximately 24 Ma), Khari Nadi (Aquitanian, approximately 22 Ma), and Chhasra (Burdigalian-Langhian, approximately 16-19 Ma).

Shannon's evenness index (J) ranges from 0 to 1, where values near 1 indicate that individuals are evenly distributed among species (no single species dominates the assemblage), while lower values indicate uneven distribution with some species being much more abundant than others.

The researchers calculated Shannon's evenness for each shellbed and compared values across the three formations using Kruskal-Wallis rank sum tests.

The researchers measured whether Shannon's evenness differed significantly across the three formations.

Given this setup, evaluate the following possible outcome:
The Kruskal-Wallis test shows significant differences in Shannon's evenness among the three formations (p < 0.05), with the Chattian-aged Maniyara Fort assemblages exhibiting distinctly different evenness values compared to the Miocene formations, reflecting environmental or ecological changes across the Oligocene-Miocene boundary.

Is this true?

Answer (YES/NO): NO